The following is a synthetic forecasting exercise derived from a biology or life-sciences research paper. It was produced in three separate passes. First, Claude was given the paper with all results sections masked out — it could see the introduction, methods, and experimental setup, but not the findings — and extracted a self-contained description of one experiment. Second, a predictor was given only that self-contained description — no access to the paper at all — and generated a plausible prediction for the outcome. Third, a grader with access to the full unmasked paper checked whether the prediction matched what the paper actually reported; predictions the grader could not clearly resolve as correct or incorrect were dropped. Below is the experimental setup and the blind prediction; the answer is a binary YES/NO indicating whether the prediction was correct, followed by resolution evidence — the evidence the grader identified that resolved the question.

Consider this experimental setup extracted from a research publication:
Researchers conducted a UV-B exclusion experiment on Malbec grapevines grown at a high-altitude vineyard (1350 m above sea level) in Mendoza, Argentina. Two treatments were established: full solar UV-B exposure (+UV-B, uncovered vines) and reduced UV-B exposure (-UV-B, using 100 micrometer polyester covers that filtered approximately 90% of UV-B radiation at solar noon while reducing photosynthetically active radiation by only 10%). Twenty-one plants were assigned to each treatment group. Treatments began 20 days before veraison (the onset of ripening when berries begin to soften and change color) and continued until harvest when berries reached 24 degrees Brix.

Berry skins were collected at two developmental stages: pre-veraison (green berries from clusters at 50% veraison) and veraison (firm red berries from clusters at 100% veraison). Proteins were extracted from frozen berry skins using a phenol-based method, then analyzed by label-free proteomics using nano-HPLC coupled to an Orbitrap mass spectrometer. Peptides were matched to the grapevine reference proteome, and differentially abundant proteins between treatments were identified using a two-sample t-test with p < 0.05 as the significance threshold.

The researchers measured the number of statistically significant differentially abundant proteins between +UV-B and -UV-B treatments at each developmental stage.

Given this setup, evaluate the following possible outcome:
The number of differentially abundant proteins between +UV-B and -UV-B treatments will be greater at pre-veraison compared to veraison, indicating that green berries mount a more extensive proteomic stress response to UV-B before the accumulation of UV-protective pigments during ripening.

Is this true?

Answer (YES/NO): NO